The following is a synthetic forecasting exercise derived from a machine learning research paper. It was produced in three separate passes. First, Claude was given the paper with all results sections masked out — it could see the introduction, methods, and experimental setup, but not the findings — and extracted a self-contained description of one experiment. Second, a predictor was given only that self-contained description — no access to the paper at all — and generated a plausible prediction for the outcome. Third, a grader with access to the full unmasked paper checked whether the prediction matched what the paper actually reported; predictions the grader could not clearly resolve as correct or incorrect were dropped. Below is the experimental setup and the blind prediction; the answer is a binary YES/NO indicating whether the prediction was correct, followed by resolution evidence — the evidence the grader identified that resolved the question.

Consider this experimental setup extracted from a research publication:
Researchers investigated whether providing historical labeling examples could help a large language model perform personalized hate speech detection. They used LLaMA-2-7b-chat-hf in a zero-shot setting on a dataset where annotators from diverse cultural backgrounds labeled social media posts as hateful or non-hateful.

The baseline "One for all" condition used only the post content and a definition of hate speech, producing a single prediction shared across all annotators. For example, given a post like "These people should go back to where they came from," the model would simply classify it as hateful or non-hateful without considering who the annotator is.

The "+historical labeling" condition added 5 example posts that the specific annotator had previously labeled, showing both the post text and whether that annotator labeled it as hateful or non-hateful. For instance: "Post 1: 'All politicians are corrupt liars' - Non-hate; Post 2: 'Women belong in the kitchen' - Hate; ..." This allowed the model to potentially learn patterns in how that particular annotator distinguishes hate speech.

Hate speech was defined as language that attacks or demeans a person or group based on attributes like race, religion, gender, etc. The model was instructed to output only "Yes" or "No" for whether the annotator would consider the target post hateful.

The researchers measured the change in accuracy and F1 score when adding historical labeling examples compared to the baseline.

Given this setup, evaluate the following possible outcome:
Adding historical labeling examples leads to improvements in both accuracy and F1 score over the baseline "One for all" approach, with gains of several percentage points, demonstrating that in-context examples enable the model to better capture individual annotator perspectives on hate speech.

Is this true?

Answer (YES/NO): YES